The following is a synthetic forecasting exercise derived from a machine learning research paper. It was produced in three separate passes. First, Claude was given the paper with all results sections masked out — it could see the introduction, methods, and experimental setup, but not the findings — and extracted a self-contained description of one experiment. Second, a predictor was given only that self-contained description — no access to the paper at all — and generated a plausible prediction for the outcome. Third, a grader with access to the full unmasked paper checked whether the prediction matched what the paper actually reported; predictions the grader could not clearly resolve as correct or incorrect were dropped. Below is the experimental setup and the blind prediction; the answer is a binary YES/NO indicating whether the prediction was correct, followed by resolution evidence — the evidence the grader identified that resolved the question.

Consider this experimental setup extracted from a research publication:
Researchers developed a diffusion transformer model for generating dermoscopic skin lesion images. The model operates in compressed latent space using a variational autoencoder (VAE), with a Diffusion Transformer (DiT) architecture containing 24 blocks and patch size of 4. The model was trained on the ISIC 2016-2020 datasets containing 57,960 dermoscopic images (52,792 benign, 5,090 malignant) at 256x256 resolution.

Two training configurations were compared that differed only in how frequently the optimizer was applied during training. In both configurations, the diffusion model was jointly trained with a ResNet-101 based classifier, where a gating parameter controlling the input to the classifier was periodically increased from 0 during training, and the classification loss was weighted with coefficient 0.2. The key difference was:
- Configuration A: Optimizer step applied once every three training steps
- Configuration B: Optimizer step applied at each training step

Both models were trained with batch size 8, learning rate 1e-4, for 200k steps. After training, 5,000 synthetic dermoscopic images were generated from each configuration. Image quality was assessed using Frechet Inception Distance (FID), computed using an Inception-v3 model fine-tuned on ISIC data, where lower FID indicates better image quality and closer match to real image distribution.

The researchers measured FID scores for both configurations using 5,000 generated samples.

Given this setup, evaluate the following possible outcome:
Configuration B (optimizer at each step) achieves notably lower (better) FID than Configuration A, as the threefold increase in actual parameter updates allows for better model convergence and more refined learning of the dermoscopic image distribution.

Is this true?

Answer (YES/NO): YES